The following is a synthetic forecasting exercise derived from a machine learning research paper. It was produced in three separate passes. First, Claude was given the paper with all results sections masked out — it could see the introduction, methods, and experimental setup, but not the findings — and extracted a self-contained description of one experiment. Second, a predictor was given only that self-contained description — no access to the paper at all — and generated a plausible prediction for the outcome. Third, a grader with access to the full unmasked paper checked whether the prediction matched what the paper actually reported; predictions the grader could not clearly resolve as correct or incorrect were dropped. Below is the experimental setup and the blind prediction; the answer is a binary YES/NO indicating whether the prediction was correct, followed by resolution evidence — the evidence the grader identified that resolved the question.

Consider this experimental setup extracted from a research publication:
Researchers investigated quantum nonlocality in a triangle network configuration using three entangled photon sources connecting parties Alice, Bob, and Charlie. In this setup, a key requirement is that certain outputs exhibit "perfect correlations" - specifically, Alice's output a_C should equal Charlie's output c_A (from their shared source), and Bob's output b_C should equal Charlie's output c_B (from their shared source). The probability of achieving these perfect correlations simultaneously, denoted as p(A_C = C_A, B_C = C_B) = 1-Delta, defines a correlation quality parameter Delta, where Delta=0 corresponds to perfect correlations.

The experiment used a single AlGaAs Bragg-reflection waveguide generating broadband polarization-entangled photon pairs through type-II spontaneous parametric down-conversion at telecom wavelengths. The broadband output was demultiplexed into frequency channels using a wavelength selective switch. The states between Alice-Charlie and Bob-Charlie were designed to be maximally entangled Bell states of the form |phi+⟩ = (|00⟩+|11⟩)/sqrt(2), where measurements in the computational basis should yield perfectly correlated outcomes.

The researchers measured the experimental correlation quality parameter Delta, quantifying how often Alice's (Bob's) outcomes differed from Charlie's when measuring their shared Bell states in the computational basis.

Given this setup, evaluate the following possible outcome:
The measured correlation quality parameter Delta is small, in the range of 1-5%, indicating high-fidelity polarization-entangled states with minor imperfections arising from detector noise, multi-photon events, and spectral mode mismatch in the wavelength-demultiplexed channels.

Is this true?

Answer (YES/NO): NO